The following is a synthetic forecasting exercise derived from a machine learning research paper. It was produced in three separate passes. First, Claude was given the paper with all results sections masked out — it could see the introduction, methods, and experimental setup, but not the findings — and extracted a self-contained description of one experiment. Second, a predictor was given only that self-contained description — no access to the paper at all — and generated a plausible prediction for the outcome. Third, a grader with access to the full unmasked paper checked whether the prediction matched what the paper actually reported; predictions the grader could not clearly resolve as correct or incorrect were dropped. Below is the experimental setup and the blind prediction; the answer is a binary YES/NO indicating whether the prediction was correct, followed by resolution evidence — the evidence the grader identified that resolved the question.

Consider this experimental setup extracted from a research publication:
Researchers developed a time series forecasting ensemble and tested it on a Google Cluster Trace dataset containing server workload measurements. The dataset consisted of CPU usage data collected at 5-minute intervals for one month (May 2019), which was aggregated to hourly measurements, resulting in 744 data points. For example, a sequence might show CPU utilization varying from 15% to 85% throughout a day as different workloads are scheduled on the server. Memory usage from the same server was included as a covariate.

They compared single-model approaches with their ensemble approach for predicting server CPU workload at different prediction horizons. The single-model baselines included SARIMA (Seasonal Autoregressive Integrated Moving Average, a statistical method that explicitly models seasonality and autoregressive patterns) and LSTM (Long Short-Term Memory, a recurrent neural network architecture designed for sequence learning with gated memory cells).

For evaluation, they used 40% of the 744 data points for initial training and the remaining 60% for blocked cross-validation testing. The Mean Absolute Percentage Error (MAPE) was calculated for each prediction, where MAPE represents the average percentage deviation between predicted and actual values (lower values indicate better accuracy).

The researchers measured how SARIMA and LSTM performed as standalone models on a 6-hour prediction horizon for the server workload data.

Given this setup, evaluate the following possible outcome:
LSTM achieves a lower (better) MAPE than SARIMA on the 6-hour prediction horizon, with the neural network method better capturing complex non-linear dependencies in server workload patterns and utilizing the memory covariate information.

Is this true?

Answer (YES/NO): NO